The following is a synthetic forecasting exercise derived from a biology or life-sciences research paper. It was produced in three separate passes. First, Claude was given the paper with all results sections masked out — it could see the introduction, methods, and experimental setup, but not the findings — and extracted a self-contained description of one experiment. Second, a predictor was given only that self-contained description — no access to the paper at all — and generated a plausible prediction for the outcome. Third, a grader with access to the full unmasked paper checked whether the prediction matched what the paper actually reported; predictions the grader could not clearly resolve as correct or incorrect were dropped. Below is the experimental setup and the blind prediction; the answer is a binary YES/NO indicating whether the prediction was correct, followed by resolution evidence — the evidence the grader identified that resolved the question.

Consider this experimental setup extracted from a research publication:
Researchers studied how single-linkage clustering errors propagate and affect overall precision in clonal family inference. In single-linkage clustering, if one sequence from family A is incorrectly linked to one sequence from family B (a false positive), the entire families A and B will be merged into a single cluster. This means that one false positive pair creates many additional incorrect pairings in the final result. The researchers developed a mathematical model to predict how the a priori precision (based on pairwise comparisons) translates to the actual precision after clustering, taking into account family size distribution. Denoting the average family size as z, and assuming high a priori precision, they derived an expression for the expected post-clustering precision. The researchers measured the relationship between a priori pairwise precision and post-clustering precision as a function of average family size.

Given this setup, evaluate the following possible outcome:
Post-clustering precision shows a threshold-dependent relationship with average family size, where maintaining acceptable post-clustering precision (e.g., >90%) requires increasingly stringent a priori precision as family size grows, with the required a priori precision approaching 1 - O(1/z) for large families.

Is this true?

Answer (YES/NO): NO